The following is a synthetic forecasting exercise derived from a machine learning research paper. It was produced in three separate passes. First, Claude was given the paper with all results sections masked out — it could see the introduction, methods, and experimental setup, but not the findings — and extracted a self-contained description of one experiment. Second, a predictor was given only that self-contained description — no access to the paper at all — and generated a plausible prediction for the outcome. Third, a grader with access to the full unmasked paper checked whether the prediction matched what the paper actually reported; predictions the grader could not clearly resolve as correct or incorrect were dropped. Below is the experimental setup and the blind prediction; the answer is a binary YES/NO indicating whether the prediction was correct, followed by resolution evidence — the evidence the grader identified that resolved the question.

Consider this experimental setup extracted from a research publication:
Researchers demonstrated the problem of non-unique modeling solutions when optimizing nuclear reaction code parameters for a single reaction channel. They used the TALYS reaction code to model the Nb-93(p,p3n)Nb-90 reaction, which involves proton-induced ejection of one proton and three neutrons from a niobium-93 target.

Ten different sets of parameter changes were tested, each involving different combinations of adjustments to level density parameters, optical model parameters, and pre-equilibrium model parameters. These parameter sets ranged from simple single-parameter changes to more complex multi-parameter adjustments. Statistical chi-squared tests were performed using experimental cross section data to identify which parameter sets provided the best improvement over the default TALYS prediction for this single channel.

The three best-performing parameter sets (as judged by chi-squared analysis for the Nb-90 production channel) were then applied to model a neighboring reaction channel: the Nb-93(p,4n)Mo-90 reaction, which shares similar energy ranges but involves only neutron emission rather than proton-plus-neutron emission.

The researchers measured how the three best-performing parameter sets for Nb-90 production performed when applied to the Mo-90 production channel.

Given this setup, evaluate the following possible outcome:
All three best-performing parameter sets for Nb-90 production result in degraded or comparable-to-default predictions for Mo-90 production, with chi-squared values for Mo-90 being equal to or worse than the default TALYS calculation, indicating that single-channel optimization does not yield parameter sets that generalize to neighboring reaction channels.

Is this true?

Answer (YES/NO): YES